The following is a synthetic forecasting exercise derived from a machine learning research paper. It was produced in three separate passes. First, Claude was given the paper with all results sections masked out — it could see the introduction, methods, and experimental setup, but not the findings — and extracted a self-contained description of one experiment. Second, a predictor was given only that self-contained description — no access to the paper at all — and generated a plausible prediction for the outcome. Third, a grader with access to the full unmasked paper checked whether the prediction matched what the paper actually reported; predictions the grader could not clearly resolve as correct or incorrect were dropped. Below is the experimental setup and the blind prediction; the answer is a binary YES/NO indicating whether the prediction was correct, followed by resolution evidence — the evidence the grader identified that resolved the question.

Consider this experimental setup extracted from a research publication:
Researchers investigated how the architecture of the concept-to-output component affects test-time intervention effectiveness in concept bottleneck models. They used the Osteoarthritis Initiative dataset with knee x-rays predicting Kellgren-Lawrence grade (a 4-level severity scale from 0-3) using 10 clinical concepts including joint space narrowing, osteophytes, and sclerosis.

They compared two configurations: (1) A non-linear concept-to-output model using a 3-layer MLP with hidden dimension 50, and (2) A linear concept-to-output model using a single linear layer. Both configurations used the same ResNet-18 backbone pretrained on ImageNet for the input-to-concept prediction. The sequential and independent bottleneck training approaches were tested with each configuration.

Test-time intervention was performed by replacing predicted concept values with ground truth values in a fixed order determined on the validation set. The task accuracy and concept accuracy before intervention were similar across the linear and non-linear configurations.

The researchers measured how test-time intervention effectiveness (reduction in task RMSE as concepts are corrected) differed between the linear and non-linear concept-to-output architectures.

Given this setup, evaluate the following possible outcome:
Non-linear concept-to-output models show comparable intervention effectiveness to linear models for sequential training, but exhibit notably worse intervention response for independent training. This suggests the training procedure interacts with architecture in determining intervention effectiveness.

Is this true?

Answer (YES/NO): NO